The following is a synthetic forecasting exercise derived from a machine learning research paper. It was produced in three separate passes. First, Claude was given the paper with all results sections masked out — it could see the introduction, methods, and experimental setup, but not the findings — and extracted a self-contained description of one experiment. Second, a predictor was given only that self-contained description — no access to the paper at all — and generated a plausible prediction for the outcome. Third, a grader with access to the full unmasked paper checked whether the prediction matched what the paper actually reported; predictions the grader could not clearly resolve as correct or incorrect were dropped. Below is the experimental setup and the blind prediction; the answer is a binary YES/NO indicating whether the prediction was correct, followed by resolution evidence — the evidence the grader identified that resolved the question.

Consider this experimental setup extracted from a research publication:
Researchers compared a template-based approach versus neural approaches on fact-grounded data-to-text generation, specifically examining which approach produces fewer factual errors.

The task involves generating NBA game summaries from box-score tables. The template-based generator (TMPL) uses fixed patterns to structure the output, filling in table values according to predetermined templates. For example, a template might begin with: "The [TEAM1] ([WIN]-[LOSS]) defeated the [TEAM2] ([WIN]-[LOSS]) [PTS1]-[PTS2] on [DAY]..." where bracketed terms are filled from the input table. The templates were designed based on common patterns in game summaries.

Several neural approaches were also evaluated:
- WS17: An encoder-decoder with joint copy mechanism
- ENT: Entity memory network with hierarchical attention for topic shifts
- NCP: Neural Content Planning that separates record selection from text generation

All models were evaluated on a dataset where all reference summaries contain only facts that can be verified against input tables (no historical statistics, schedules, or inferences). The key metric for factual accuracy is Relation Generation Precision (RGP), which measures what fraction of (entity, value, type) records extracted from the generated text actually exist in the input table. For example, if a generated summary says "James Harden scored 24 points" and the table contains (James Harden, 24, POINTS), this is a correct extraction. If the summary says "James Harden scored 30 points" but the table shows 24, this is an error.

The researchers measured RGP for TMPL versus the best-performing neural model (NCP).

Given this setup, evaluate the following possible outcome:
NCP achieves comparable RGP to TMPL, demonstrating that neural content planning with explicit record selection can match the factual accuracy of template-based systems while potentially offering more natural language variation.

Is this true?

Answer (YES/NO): NO